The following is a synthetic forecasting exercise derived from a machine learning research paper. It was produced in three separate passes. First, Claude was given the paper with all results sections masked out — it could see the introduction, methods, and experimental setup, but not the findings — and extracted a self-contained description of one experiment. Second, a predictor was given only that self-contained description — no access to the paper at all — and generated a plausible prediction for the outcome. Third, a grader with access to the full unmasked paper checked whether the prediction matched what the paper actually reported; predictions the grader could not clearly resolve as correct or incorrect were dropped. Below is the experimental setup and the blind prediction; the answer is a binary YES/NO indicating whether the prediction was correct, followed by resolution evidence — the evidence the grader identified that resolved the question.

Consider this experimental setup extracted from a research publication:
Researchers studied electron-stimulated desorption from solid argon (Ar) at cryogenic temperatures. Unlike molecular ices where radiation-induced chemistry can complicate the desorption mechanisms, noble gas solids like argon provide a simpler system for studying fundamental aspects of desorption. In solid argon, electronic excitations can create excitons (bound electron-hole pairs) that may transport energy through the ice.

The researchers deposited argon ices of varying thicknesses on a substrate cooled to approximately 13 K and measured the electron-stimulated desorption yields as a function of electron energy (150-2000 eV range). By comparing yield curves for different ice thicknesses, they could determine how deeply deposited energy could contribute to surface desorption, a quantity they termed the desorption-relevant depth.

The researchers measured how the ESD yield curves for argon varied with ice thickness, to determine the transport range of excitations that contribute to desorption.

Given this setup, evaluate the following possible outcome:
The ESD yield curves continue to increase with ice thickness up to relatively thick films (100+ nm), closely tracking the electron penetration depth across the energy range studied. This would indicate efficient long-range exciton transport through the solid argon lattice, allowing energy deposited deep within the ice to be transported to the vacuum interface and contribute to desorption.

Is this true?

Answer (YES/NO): NO